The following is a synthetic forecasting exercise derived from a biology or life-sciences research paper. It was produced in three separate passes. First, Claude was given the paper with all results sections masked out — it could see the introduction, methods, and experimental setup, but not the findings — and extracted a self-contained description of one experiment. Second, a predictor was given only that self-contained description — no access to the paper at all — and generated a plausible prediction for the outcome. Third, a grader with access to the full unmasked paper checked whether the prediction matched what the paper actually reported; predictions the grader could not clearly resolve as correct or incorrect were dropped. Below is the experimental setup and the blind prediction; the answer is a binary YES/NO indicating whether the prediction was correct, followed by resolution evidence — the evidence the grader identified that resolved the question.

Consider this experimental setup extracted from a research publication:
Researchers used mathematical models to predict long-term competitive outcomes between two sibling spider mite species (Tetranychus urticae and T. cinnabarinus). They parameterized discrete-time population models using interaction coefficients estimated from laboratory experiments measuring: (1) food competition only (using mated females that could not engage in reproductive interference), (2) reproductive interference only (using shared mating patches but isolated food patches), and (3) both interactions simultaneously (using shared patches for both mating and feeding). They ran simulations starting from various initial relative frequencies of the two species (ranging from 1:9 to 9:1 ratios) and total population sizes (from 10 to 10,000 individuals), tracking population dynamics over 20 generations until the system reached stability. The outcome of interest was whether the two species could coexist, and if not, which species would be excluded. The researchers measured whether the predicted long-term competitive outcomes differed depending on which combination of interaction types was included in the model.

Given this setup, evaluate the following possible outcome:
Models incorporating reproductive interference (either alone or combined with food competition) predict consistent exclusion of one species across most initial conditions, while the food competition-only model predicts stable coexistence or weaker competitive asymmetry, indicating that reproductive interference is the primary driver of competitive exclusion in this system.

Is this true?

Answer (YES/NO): NO